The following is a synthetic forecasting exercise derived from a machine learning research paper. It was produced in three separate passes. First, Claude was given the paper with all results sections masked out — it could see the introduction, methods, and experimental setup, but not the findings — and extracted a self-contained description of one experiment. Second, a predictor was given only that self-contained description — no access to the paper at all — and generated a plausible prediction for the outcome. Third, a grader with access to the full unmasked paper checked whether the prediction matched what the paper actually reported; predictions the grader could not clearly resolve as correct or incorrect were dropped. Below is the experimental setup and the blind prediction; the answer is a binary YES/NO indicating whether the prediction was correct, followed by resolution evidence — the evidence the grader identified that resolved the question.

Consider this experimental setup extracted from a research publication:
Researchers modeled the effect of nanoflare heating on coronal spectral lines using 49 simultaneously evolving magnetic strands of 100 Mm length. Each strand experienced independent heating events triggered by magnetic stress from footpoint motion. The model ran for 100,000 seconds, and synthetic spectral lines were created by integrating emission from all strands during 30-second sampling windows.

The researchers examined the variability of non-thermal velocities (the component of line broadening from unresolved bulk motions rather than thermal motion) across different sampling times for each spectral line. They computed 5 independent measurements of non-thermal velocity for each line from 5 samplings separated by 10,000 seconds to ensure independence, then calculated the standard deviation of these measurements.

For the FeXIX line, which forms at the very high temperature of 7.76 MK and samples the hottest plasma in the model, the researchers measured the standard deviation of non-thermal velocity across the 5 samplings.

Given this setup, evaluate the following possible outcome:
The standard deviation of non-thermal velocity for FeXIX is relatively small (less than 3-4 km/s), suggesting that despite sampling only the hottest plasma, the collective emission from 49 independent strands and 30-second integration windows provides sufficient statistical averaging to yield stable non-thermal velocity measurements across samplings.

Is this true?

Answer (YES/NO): NO